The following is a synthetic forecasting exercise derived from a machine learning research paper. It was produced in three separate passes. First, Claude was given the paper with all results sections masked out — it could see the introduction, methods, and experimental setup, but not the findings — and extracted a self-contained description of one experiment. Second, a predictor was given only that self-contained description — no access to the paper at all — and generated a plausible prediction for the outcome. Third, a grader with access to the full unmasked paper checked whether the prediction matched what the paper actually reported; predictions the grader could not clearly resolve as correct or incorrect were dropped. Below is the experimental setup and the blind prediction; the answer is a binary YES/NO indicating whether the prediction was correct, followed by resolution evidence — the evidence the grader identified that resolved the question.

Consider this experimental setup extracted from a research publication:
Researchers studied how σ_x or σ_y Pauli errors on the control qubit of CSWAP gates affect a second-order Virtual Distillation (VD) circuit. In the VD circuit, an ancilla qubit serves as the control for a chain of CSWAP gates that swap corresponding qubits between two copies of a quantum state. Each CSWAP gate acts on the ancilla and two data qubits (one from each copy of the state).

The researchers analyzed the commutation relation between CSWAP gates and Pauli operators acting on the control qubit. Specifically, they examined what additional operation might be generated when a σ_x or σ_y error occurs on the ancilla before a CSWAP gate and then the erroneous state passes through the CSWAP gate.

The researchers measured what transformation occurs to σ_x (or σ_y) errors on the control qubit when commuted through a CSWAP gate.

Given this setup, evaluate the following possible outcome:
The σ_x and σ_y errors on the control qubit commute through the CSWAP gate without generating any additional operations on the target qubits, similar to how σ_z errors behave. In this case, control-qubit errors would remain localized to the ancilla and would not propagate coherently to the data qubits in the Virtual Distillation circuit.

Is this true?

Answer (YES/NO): NO